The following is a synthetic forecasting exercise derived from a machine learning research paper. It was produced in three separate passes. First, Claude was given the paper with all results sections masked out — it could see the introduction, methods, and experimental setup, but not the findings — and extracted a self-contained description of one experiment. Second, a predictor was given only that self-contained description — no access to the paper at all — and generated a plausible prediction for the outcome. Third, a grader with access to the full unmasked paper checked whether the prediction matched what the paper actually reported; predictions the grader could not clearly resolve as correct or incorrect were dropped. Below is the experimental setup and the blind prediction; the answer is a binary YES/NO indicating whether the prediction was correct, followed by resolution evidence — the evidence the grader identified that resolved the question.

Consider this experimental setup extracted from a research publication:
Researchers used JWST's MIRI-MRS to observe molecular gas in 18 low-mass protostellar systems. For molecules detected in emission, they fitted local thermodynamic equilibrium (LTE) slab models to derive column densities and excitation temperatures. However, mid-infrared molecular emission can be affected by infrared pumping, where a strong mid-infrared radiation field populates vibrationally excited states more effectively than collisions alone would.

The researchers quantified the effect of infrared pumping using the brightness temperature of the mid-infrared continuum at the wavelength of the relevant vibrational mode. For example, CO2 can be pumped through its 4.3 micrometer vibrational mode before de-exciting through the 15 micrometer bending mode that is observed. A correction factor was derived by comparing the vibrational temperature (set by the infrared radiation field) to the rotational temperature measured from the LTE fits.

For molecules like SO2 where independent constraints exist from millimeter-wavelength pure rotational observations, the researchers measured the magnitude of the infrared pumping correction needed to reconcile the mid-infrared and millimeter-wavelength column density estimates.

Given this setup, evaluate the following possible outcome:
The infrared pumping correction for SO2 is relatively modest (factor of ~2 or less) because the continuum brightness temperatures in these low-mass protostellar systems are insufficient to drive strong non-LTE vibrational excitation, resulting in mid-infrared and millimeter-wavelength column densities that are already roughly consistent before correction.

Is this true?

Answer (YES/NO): NO